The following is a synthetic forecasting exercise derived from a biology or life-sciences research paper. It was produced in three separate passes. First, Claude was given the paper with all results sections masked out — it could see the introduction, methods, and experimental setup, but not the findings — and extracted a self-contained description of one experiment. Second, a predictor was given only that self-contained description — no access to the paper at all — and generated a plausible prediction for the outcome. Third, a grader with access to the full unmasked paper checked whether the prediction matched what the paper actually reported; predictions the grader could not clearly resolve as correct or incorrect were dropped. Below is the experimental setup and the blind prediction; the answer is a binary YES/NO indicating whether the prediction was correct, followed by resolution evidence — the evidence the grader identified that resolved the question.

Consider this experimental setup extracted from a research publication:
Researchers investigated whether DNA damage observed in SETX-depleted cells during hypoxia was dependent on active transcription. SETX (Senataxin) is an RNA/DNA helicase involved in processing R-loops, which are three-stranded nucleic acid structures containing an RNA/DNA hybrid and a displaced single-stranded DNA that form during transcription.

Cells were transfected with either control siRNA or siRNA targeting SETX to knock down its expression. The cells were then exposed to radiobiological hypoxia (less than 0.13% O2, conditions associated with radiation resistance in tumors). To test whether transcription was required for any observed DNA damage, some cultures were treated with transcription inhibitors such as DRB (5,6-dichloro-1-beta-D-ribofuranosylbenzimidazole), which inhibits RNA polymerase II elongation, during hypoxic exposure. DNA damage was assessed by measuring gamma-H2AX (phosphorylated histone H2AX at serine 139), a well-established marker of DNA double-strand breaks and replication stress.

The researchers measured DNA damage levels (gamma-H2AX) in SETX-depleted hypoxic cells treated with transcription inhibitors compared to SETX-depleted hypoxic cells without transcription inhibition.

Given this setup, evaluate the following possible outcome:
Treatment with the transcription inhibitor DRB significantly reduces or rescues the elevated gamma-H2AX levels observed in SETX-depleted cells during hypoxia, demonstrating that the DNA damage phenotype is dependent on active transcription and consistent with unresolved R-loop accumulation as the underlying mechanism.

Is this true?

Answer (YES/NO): YES